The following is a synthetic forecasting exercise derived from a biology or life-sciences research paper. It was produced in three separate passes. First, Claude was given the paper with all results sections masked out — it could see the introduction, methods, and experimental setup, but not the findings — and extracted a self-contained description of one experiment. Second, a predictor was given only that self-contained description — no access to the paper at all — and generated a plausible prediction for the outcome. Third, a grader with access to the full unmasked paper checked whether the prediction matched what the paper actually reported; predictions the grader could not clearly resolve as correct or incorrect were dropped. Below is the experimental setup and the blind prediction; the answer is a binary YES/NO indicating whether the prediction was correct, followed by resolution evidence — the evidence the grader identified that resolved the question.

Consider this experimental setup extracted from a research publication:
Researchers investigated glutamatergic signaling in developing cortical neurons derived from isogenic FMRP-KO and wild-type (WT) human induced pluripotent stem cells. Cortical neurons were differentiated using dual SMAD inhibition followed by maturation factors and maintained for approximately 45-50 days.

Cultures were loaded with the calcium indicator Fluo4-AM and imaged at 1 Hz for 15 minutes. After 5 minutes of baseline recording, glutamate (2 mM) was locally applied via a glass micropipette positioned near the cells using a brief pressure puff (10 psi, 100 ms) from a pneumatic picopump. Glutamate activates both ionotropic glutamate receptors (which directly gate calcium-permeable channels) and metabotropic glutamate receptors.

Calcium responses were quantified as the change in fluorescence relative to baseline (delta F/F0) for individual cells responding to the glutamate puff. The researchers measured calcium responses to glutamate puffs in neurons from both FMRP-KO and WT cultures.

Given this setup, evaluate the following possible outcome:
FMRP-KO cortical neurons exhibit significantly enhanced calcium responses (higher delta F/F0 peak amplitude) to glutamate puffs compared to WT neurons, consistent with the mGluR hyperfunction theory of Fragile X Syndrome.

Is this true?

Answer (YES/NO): YES